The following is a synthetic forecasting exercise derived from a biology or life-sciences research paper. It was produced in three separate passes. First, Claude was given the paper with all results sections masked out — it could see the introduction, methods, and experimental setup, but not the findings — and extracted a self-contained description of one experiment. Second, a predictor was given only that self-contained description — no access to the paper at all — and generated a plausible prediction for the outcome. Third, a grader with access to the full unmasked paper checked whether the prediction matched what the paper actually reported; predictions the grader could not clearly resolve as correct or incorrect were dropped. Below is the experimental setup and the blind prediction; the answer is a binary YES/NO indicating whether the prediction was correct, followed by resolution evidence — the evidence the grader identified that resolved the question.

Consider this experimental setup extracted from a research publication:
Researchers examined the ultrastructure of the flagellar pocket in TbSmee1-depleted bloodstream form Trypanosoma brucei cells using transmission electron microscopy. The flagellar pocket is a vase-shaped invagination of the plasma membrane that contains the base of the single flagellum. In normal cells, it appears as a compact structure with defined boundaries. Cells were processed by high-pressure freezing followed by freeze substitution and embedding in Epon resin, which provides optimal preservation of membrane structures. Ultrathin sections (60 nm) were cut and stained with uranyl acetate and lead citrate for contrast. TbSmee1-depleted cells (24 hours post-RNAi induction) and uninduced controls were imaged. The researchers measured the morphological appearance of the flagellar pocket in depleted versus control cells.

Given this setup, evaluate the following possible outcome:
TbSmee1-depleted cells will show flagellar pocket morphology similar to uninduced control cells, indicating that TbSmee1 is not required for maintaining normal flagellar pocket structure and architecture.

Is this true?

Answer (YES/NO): NO